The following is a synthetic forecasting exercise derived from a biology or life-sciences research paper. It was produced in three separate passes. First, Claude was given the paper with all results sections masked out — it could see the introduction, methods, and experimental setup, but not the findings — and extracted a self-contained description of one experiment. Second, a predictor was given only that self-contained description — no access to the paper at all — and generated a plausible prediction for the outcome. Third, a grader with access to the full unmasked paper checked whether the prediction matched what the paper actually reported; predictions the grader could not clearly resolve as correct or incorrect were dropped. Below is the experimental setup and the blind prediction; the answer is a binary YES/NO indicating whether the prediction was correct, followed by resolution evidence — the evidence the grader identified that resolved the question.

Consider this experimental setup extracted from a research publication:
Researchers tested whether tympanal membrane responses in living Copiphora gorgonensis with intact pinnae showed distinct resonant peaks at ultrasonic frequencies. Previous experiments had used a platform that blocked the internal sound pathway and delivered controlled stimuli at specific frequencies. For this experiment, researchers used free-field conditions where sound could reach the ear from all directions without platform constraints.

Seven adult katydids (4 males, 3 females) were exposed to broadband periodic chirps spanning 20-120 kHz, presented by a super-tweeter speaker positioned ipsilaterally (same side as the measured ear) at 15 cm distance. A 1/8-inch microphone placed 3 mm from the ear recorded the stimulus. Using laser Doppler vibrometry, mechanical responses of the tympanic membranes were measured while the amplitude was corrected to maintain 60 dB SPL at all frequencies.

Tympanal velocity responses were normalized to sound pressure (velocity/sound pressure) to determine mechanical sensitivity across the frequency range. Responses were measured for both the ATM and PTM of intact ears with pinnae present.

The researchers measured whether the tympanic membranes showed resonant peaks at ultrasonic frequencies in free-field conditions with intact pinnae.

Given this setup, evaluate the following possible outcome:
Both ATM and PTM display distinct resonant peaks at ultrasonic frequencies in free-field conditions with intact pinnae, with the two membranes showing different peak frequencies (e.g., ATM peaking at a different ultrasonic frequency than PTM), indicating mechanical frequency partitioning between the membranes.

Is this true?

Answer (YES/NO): YES